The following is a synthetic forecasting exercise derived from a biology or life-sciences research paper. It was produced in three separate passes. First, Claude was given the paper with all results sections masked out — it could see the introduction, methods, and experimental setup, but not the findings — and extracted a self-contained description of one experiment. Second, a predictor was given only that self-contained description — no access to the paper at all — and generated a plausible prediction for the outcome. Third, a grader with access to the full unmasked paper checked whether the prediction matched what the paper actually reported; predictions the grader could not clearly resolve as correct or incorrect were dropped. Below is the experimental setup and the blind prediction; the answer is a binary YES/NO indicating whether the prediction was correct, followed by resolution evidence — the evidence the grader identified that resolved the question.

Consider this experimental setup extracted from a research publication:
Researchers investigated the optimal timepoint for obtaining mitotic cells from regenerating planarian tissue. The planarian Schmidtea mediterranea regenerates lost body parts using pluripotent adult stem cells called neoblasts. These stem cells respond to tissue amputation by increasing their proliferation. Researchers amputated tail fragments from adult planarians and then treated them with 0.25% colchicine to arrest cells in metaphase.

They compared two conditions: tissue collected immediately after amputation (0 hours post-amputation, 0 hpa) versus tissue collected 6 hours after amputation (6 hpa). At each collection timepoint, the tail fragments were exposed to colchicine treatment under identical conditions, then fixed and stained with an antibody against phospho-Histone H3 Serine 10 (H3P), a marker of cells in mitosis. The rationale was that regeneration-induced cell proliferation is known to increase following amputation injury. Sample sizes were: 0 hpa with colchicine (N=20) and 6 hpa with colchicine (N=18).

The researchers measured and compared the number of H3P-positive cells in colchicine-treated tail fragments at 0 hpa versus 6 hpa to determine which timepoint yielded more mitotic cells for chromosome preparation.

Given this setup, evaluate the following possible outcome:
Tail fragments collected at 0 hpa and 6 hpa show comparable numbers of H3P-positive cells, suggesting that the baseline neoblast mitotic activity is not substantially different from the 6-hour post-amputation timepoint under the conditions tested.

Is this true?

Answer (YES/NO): NO